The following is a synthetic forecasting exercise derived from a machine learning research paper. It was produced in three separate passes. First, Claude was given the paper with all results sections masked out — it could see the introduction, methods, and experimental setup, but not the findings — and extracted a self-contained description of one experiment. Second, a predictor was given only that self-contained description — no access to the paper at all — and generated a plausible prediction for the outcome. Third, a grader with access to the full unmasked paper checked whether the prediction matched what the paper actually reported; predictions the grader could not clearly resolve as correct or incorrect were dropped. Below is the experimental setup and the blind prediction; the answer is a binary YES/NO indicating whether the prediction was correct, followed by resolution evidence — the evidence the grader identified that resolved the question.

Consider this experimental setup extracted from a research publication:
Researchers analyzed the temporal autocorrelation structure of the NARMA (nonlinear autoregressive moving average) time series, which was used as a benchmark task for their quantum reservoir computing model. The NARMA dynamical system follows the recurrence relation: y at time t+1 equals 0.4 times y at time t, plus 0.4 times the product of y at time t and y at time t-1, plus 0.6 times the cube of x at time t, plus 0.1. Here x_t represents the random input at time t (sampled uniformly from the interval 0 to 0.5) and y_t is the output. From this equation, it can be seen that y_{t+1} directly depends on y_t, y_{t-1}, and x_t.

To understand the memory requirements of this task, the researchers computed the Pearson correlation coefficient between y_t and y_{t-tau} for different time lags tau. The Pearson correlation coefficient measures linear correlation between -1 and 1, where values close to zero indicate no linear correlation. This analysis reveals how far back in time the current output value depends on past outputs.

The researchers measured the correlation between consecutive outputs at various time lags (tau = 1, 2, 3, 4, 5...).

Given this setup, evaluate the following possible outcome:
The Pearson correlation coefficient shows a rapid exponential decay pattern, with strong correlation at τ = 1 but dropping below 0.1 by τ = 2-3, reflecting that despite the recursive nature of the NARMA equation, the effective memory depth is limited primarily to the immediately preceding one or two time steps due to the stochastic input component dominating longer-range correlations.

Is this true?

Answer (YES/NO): NO